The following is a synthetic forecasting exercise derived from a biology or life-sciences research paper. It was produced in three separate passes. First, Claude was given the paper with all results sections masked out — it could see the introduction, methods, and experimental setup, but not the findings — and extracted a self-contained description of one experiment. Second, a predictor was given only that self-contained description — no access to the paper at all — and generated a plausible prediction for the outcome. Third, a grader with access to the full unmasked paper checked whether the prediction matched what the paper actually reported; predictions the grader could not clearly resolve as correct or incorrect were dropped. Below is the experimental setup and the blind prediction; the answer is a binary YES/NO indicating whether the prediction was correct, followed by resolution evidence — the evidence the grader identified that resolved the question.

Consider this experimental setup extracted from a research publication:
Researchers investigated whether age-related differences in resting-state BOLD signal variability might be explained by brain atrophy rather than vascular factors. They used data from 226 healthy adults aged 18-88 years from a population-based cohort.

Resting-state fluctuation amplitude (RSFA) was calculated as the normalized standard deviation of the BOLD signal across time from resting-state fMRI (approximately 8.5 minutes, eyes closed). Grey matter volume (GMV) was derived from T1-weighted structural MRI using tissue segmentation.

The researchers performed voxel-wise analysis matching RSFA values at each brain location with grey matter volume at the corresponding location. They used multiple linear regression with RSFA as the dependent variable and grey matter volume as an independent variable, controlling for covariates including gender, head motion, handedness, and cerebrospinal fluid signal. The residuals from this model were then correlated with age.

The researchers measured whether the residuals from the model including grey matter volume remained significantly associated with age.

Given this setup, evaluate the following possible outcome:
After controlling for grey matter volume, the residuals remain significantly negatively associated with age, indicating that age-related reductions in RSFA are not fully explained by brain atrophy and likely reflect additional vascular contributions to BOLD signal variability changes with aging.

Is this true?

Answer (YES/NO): YES